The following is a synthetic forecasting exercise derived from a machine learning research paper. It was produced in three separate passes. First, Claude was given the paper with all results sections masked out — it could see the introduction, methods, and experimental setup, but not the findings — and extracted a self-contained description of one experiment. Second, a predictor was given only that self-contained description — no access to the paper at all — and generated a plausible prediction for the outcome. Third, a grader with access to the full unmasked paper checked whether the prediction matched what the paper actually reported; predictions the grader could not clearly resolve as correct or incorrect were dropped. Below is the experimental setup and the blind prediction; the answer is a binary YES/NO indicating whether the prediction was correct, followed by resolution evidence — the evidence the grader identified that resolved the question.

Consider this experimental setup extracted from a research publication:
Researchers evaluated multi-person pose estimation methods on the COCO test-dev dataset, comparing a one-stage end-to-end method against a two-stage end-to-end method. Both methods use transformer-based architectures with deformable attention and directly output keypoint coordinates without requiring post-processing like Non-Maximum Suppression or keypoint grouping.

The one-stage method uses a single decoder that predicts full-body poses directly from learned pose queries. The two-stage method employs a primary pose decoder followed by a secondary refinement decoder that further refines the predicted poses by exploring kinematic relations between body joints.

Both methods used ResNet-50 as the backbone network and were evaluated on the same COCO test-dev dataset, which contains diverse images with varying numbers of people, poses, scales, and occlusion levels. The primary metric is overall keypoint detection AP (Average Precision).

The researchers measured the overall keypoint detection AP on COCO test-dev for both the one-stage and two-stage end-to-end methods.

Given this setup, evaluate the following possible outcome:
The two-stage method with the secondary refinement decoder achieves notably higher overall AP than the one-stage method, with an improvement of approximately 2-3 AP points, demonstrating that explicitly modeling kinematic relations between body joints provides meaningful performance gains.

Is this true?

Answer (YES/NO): NO